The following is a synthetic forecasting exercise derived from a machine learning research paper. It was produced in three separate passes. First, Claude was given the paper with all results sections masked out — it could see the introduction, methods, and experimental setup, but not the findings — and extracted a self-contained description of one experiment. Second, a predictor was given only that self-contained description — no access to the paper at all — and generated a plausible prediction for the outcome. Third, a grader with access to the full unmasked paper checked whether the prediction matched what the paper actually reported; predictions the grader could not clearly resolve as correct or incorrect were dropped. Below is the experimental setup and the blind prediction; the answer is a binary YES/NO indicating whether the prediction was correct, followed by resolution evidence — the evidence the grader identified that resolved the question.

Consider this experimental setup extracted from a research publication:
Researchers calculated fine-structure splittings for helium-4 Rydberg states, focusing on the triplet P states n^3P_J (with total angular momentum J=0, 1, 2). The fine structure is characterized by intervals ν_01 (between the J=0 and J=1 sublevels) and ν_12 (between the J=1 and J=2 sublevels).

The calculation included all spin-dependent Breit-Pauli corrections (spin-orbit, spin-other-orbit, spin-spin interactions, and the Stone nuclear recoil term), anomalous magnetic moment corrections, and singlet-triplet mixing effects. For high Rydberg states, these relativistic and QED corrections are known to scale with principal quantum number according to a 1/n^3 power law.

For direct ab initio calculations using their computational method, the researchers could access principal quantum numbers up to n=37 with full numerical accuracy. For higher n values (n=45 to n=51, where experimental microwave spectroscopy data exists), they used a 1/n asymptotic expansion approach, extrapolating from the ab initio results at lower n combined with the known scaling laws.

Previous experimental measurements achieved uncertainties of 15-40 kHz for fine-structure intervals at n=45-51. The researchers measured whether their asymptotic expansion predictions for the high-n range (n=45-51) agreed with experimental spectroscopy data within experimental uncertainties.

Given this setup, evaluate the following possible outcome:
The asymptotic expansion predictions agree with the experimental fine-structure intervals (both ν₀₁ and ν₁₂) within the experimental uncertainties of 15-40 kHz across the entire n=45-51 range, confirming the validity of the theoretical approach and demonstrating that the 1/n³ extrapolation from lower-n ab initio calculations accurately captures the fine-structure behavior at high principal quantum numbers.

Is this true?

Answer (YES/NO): NO